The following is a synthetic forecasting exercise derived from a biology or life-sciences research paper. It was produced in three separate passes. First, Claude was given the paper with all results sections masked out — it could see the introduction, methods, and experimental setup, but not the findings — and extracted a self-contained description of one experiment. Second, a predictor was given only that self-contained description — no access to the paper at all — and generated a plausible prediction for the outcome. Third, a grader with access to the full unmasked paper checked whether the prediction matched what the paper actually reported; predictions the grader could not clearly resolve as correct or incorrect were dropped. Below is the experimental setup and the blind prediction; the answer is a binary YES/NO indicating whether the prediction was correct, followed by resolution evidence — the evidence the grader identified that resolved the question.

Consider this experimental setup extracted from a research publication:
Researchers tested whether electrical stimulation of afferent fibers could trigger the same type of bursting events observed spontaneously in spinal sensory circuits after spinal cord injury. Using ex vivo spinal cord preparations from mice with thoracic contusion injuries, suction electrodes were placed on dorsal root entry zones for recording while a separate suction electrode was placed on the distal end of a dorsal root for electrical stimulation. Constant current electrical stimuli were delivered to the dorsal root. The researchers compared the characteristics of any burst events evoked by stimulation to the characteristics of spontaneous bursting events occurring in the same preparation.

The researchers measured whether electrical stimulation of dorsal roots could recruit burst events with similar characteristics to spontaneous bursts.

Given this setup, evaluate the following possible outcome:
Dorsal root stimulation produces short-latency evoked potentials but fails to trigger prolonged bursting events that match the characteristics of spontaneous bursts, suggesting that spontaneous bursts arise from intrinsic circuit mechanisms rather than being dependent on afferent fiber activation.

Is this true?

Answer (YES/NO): NO